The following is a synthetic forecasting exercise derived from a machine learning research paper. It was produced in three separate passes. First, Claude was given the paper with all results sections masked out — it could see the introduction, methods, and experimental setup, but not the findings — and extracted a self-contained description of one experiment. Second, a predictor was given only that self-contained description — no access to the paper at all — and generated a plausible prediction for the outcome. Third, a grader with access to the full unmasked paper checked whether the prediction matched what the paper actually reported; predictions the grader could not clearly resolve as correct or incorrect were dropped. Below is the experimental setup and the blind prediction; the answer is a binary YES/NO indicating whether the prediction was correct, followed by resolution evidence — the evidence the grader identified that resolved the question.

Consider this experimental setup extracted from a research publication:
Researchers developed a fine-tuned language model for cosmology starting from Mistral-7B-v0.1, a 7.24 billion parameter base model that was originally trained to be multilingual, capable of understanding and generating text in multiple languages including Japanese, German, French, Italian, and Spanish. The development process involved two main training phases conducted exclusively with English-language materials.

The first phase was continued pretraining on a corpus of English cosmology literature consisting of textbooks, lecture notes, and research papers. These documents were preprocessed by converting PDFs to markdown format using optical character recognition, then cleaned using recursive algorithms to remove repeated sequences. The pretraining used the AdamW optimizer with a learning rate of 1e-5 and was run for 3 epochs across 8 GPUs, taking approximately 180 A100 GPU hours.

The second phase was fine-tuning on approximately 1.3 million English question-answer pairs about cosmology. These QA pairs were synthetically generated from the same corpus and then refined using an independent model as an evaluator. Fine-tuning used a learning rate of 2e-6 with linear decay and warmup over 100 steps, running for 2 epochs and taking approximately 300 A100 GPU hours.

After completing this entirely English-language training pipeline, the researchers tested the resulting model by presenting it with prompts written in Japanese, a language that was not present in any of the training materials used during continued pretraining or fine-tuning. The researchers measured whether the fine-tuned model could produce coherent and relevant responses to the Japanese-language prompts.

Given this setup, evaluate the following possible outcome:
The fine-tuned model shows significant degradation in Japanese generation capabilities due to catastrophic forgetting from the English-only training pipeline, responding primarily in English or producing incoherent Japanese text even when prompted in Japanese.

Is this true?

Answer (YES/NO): NO